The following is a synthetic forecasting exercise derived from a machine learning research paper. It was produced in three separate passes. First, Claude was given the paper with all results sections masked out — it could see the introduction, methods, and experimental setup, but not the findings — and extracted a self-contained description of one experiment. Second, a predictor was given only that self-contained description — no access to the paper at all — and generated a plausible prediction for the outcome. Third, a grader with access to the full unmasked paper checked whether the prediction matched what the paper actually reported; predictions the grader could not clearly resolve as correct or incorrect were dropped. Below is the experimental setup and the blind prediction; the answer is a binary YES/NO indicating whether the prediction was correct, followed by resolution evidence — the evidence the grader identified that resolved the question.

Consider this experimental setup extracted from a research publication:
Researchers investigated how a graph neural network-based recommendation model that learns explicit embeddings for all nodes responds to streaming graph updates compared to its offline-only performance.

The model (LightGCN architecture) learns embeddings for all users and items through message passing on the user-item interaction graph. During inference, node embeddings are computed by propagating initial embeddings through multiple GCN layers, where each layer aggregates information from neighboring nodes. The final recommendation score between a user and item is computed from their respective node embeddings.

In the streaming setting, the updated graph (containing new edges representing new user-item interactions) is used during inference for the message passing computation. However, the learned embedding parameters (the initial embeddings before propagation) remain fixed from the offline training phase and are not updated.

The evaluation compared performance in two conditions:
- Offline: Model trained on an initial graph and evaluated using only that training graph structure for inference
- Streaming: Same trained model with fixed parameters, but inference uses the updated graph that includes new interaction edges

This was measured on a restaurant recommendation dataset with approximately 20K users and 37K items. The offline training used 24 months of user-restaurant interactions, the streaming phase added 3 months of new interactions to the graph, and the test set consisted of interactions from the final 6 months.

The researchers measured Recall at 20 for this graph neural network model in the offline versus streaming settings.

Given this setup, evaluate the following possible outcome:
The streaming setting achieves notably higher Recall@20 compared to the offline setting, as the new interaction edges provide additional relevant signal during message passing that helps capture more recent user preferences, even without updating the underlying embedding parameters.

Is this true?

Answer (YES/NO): NO